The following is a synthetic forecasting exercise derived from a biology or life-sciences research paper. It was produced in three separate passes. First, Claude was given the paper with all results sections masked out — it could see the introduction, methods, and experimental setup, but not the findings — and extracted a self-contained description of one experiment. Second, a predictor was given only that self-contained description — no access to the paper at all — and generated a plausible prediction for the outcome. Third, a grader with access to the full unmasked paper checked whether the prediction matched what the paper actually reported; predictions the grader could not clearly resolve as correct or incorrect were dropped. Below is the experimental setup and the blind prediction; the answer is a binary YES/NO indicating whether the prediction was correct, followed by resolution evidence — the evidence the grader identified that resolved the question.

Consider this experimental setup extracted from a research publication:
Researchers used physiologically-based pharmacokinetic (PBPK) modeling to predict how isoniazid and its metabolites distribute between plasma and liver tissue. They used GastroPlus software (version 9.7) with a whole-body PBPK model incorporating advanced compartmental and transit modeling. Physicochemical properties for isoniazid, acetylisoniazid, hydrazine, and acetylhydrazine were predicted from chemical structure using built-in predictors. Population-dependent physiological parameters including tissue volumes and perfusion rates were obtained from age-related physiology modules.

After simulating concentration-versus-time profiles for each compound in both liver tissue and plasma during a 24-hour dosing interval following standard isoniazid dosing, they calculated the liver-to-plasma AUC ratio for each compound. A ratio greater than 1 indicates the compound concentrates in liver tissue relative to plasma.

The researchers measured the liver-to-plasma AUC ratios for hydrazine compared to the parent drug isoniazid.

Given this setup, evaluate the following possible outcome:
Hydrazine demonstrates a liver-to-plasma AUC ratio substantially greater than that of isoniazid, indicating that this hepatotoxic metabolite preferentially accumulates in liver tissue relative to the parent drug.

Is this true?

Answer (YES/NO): YES